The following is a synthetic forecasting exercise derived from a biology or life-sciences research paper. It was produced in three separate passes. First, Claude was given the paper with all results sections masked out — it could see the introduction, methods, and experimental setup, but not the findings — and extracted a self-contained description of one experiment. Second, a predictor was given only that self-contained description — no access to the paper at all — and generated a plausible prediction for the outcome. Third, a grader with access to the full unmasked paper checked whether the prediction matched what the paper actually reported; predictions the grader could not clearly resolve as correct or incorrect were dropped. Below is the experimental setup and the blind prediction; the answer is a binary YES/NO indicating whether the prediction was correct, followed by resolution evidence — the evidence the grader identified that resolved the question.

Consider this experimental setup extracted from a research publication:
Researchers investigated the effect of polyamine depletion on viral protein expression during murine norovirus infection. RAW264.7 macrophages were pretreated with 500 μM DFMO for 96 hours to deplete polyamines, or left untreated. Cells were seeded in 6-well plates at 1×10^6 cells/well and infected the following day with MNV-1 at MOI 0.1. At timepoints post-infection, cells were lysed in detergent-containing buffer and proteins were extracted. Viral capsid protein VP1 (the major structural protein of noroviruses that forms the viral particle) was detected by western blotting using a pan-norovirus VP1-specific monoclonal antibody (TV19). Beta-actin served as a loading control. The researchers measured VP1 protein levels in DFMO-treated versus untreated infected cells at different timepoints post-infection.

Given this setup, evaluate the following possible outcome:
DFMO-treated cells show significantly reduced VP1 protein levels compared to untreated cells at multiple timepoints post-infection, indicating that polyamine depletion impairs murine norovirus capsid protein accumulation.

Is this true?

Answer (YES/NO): NO